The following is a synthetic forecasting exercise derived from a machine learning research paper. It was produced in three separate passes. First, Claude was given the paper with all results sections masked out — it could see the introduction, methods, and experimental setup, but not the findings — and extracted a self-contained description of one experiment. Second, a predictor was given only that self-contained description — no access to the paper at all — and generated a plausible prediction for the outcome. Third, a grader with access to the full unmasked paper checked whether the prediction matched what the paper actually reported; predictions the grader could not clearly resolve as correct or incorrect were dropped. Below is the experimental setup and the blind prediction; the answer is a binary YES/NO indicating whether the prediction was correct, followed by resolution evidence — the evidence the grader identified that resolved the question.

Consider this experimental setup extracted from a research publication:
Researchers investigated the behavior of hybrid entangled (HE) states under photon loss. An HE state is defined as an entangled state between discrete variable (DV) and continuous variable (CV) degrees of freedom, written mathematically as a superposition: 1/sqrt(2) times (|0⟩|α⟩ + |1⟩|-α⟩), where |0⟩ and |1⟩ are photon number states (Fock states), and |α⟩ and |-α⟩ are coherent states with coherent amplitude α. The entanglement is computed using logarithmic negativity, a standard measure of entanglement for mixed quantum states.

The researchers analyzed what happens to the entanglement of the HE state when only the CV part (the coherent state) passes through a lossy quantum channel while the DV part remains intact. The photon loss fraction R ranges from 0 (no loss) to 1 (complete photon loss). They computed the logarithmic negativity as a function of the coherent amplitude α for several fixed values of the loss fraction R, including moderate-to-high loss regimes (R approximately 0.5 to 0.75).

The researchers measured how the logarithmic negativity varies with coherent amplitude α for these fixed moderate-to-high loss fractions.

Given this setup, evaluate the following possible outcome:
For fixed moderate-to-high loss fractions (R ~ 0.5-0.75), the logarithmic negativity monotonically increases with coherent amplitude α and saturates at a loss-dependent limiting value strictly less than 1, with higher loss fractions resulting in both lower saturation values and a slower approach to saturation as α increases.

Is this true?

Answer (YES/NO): NO